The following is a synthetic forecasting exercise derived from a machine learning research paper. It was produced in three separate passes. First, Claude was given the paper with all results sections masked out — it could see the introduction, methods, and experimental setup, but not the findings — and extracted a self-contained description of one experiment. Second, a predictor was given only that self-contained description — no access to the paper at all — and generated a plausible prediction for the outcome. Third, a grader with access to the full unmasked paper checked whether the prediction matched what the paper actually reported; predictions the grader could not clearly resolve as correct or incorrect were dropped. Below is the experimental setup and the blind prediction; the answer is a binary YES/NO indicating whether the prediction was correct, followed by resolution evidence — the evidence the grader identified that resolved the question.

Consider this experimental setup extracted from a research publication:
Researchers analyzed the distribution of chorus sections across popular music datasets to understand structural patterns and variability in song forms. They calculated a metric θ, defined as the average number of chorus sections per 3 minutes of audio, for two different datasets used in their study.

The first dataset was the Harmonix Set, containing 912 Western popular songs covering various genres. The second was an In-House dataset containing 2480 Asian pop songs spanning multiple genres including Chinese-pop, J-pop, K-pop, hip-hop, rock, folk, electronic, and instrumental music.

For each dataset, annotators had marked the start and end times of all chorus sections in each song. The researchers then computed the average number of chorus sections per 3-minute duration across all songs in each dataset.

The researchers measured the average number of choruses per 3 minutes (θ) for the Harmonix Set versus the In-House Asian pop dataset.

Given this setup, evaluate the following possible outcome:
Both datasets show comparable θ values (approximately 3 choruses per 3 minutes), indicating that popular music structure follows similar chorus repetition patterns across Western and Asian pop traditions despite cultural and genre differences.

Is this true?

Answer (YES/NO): NO